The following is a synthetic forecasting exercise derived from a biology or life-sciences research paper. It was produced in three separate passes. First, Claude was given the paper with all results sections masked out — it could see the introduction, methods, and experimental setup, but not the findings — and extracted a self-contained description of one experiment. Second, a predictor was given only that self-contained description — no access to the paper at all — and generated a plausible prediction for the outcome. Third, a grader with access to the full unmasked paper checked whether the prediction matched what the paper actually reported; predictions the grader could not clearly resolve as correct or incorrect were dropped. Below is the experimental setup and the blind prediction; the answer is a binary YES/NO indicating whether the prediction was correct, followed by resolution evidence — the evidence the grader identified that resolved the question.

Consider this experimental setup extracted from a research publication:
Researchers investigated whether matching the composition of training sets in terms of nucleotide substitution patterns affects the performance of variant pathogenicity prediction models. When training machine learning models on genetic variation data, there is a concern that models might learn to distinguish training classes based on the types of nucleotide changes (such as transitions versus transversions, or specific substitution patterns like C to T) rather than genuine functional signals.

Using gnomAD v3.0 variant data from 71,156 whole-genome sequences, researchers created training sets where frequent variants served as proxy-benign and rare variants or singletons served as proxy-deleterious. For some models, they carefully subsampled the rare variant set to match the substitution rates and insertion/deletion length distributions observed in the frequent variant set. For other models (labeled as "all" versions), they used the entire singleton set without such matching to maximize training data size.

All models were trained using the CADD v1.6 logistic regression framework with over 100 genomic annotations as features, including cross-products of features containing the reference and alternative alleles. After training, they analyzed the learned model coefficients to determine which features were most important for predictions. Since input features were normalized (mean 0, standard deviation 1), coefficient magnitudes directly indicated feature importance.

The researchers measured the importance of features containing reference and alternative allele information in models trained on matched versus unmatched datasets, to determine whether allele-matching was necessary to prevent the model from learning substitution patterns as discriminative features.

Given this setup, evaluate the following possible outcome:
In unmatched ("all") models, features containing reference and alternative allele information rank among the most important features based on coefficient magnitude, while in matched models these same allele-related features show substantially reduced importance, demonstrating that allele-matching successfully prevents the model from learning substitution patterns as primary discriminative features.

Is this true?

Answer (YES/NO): NO